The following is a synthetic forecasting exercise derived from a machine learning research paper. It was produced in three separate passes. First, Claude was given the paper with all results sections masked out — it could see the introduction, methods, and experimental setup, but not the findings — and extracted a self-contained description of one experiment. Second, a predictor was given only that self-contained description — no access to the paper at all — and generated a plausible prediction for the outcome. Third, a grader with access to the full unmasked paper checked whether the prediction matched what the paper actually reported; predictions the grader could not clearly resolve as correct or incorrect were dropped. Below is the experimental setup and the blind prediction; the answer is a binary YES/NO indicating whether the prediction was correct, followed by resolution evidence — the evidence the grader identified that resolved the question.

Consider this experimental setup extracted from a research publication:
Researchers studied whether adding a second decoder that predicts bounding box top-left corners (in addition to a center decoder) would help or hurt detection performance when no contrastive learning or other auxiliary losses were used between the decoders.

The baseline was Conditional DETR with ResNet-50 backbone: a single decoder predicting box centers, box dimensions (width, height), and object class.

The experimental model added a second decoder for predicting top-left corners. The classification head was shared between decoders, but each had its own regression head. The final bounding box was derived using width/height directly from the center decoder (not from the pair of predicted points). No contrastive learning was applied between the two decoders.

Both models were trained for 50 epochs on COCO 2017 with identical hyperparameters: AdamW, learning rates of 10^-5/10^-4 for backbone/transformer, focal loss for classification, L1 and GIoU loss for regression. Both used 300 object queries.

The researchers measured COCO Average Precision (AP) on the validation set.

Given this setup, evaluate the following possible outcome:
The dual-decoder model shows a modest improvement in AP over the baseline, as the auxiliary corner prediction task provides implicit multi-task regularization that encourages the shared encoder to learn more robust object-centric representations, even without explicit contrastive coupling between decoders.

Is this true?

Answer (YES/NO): NO